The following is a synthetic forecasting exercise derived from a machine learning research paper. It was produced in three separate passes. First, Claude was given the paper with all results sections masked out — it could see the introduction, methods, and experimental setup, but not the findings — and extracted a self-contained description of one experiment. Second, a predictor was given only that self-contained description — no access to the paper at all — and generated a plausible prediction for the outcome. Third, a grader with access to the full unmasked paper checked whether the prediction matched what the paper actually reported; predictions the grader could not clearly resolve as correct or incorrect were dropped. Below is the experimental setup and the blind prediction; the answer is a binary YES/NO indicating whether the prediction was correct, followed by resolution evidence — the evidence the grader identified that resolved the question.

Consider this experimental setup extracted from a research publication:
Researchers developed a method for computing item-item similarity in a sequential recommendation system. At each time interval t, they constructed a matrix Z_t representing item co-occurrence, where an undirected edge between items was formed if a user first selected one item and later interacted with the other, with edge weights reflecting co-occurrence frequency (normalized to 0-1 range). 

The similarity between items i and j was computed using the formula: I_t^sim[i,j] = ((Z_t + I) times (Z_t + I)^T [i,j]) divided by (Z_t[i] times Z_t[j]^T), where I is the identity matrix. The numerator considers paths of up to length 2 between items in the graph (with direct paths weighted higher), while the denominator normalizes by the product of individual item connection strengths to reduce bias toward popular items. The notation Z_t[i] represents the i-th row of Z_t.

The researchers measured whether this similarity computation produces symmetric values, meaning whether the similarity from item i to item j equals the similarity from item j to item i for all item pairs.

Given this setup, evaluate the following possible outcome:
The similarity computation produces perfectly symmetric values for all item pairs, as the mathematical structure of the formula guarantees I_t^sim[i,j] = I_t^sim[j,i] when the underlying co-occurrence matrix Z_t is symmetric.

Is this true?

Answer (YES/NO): NO